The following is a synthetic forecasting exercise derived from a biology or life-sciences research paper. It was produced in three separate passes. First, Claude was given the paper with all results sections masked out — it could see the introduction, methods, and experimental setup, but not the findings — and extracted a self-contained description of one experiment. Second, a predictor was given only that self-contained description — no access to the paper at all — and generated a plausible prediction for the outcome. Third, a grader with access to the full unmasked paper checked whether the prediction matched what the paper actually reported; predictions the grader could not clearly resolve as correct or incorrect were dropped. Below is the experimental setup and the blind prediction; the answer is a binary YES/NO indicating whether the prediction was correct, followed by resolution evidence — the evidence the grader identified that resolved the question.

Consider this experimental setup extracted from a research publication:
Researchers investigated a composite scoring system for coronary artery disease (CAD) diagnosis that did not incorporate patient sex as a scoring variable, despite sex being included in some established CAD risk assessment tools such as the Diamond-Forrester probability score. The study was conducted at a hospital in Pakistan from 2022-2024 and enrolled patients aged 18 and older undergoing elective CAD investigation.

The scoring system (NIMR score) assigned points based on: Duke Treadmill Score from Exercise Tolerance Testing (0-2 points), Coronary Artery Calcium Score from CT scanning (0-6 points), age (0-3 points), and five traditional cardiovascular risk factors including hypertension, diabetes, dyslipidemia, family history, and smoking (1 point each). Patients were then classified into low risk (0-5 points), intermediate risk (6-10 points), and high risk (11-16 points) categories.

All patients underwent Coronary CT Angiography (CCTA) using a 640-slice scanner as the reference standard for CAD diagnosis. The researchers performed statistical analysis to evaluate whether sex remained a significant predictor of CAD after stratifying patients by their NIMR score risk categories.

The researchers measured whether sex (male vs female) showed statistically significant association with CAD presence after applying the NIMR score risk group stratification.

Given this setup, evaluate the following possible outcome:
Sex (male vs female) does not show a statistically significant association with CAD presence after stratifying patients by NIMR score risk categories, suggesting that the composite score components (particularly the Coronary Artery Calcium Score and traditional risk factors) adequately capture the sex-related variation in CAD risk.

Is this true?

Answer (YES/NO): YES